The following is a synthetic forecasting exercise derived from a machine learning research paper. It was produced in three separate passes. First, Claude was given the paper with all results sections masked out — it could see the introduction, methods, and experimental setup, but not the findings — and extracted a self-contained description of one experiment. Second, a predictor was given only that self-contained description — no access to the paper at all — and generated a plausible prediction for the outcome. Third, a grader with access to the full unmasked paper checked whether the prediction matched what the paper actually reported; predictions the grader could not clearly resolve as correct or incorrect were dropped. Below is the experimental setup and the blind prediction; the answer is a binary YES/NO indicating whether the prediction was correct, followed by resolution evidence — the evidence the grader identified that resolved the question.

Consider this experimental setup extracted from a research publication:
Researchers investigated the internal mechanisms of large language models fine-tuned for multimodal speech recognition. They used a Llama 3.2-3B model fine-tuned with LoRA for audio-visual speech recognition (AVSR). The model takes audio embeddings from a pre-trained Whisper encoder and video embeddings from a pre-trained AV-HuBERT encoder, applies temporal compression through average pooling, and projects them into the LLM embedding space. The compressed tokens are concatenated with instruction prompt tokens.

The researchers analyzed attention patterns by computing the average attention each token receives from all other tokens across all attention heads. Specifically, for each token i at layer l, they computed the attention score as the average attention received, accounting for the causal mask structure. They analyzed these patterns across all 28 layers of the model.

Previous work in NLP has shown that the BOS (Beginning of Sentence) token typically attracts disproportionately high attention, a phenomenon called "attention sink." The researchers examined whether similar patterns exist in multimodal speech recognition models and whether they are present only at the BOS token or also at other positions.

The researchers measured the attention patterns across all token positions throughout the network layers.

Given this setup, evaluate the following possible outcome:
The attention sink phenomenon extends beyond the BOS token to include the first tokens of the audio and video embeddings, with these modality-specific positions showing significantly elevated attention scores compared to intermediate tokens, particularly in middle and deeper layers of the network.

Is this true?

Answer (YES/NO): NO